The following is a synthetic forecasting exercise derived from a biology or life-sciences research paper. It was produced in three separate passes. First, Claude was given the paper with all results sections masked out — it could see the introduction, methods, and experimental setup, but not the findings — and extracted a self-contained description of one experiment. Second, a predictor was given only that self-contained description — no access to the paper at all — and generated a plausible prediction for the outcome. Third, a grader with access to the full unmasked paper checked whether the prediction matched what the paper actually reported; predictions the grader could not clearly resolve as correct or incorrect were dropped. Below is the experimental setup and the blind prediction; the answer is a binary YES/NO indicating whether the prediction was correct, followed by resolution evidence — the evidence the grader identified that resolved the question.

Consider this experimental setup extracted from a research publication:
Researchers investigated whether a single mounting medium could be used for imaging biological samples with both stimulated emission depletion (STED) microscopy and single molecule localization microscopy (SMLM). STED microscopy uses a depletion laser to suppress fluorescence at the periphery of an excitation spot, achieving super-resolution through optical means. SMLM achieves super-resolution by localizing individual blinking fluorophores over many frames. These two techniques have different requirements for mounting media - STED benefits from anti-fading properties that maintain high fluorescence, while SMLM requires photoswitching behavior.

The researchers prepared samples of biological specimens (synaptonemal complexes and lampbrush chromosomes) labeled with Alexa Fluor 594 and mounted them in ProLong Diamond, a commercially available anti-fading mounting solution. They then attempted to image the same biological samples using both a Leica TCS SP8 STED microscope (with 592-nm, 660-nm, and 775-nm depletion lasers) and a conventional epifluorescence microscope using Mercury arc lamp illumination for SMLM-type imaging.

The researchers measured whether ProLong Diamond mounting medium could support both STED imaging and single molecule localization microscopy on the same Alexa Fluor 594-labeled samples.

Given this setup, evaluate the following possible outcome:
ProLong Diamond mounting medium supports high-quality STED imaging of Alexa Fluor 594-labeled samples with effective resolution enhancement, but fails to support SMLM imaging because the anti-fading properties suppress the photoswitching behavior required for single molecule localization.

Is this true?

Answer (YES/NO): NO